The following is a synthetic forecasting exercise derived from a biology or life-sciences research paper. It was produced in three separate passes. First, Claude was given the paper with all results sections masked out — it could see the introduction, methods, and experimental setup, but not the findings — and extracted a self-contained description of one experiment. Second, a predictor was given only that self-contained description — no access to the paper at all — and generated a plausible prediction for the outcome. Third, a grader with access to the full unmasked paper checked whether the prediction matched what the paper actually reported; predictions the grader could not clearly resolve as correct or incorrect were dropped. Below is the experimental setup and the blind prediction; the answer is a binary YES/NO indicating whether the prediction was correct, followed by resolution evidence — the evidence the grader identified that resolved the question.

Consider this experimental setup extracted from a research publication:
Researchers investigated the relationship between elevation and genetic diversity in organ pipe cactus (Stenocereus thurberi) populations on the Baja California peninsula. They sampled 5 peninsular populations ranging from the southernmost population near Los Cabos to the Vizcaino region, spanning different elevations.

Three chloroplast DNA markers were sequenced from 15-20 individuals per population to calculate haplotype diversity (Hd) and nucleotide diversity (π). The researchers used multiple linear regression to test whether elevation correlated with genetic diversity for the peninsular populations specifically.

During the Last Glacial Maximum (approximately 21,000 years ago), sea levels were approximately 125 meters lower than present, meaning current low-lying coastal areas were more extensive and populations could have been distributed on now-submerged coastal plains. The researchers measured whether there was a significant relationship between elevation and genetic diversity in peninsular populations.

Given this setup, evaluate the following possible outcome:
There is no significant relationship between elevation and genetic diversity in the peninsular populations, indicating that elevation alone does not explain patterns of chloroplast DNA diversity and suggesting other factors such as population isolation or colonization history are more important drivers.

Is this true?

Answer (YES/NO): NO